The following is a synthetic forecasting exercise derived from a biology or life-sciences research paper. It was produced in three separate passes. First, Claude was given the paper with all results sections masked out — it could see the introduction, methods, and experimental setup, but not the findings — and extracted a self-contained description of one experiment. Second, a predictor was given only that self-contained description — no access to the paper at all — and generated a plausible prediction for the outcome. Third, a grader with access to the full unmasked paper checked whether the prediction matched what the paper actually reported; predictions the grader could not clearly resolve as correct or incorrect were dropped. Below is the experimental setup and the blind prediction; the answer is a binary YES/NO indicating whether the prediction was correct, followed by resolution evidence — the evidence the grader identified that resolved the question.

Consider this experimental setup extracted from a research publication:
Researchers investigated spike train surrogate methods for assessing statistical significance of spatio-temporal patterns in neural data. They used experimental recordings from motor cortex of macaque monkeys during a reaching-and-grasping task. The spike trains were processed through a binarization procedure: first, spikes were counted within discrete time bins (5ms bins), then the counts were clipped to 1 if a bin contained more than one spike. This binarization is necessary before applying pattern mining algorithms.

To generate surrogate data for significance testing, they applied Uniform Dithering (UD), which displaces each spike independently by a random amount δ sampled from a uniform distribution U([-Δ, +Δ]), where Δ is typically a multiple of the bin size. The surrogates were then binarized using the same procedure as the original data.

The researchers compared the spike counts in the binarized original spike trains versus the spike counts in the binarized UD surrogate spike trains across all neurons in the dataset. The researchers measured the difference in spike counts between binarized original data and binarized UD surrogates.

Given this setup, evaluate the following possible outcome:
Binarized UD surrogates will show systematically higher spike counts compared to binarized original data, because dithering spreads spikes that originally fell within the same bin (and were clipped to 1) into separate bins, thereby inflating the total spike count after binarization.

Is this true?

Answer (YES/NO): NO